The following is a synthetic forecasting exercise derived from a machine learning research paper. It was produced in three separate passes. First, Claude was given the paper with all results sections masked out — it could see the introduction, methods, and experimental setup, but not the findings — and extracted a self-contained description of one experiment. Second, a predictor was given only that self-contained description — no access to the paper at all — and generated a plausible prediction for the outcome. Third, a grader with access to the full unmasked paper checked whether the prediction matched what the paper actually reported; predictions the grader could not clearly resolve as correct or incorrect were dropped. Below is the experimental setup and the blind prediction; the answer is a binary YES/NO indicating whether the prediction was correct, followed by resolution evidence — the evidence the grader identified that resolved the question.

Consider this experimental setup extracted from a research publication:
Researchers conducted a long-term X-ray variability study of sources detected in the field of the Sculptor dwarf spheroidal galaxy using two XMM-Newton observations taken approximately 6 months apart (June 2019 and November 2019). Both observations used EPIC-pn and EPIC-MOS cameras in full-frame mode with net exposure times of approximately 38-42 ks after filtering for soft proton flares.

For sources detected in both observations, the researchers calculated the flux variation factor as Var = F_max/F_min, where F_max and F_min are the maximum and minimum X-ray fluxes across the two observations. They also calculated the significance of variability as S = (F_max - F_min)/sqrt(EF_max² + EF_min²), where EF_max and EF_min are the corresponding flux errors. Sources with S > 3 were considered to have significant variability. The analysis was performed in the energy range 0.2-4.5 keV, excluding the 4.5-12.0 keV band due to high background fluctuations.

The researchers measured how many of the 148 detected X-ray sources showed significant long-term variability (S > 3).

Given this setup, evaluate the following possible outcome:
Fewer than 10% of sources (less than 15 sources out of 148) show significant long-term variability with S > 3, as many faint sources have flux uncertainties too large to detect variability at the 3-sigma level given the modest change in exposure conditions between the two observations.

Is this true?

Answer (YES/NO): YES